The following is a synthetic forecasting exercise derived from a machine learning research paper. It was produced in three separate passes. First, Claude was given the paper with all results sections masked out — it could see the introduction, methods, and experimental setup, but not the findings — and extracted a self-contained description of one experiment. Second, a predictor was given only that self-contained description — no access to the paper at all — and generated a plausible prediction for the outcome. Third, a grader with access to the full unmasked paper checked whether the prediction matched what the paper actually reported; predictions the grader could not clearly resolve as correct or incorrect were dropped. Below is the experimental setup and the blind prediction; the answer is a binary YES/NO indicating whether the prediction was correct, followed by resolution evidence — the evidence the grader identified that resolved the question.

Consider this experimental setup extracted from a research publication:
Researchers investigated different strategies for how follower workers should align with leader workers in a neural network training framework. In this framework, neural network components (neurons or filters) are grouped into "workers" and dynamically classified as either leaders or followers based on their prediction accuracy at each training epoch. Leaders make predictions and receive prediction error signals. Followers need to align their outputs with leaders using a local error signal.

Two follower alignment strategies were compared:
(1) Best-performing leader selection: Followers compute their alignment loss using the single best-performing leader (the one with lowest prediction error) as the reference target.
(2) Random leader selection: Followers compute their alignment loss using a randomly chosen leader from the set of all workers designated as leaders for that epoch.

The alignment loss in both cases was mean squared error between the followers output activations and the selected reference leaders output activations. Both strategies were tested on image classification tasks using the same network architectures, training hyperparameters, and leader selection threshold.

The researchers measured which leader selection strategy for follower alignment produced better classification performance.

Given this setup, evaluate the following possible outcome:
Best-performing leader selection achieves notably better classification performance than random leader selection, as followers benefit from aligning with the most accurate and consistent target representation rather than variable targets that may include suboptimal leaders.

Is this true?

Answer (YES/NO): YES